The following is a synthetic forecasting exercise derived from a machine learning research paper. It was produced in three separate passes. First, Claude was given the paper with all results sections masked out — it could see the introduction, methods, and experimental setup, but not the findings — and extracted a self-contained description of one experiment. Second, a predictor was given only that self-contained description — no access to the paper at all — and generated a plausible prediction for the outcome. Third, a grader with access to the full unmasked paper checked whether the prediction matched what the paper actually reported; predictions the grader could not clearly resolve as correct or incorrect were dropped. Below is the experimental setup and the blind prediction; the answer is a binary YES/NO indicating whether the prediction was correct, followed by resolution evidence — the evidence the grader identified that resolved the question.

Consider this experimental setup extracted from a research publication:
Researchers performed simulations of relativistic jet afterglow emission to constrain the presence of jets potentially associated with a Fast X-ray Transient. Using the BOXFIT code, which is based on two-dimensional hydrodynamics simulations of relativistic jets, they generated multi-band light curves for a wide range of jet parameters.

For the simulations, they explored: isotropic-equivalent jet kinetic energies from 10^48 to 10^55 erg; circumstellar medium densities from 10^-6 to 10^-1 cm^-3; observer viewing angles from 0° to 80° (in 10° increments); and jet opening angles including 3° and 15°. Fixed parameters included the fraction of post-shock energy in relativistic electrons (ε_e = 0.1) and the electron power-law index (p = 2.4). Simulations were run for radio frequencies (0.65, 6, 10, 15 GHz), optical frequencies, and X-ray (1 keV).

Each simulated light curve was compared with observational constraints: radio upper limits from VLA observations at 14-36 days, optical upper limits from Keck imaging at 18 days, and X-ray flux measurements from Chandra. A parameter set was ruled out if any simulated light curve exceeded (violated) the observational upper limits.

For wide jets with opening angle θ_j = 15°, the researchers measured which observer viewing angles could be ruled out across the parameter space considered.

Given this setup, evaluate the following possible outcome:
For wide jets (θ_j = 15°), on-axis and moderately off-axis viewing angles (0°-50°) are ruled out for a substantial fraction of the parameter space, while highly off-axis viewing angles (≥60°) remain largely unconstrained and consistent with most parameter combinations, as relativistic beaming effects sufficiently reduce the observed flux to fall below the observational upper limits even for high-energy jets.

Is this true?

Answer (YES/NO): YES